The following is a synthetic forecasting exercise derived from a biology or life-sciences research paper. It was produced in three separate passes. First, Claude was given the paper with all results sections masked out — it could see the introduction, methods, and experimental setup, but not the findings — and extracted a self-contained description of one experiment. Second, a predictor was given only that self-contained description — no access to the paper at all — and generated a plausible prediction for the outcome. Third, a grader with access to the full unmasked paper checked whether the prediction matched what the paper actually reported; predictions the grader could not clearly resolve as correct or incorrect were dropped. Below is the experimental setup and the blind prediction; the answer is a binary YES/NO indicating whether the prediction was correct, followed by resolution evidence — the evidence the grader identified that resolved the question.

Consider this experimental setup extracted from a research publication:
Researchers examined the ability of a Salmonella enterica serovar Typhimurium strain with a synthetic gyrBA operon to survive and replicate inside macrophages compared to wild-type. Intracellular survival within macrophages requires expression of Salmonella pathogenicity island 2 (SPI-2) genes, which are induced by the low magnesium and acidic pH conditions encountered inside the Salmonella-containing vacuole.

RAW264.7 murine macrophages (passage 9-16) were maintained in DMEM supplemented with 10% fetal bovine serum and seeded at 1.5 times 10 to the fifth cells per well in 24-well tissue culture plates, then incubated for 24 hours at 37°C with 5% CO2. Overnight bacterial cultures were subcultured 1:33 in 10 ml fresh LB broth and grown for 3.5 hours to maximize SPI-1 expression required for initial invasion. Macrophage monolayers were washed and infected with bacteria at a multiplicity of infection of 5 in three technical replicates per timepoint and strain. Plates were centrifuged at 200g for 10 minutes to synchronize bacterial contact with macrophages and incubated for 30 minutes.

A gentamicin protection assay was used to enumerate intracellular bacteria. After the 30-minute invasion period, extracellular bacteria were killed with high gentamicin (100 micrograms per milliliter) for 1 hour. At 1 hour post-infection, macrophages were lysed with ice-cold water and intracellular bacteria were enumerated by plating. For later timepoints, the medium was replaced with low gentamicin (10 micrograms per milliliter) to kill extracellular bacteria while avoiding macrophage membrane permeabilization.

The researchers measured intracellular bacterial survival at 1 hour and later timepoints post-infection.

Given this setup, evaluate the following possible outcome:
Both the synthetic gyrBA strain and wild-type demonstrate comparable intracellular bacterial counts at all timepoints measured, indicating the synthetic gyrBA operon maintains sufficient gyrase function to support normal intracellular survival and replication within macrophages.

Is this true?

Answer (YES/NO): NO